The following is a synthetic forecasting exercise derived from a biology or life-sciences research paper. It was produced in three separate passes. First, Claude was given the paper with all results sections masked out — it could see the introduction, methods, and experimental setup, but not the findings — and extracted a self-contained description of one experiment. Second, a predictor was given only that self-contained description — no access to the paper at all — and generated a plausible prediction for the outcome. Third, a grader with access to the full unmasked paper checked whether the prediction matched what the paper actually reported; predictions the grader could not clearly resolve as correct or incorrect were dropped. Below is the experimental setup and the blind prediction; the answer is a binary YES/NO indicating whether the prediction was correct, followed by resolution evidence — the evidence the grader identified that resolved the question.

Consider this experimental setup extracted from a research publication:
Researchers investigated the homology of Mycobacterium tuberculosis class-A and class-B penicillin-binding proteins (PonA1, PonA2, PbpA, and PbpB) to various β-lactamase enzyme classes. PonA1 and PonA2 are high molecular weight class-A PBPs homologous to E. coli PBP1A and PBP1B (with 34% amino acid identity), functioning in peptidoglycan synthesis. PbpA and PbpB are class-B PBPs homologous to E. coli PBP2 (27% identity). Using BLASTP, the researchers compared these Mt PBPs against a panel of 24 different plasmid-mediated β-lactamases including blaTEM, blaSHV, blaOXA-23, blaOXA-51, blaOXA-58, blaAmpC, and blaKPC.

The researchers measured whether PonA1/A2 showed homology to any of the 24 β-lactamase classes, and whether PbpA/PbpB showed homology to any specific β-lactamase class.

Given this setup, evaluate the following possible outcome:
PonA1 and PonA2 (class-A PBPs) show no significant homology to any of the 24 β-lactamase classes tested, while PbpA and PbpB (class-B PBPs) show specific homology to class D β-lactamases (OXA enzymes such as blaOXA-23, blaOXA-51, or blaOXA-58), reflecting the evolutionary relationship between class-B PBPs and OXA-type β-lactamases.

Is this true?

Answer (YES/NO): YES